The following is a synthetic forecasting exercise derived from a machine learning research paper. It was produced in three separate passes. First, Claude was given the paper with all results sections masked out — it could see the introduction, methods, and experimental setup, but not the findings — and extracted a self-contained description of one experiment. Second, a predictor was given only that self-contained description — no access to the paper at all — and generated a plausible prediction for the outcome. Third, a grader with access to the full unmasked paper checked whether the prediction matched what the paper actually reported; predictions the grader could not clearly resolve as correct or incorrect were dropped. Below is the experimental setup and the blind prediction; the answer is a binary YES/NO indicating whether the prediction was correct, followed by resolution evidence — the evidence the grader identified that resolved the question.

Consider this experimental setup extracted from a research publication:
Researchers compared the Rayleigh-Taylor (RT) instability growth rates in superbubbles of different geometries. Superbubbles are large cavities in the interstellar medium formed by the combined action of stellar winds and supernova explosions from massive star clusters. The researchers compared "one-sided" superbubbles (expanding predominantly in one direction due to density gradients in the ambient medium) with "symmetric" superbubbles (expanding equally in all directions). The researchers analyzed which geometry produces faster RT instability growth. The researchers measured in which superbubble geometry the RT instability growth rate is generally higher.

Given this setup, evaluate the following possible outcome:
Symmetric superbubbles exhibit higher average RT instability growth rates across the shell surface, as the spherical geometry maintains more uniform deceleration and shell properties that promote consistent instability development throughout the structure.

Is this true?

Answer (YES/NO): NO